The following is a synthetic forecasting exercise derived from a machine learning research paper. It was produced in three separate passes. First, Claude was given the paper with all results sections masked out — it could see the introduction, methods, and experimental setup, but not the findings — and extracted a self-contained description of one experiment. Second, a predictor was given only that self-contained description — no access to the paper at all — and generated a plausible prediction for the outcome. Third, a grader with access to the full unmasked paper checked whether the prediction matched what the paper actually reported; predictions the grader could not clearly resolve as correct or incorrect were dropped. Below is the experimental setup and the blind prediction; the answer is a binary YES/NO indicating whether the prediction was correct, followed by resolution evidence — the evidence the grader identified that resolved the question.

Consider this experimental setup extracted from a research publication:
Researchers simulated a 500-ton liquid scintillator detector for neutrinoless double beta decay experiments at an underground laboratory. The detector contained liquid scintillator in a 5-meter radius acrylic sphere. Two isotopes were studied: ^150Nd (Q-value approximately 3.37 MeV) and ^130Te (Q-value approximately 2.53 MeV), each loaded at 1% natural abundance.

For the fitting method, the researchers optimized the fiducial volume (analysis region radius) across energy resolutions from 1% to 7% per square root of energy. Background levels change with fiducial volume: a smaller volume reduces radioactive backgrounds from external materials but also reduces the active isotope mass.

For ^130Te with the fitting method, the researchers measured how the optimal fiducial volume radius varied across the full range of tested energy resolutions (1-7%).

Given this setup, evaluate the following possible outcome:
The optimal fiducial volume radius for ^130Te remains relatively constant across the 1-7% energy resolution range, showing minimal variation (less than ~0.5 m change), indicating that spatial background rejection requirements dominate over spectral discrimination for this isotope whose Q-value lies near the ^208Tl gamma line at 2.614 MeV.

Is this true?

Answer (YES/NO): NO